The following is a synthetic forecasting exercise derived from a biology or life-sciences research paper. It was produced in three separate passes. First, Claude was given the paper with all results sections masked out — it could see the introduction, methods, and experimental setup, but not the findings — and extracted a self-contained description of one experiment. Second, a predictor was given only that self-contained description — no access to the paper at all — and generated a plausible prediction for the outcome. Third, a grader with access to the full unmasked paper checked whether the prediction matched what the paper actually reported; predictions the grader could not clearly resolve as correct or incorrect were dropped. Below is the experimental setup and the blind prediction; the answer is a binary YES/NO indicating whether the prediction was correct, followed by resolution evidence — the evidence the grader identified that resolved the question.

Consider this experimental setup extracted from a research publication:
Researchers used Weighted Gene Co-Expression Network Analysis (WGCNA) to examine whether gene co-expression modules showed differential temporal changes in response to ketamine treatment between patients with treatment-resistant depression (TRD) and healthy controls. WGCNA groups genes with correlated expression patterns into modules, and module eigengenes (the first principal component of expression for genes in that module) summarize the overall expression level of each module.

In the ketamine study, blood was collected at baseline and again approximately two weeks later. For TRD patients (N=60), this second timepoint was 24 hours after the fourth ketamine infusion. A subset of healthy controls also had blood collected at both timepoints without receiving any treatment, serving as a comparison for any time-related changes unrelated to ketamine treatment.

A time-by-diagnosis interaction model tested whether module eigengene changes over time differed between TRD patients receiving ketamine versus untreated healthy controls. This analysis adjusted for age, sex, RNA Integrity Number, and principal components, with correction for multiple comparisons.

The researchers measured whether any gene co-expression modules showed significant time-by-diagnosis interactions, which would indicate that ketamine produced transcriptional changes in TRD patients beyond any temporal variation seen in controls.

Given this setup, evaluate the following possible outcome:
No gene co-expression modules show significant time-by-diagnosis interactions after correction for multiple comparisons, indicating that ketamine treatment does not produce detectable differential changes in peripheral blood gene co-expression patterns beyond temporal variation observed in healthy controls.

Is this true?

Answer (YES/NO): YES